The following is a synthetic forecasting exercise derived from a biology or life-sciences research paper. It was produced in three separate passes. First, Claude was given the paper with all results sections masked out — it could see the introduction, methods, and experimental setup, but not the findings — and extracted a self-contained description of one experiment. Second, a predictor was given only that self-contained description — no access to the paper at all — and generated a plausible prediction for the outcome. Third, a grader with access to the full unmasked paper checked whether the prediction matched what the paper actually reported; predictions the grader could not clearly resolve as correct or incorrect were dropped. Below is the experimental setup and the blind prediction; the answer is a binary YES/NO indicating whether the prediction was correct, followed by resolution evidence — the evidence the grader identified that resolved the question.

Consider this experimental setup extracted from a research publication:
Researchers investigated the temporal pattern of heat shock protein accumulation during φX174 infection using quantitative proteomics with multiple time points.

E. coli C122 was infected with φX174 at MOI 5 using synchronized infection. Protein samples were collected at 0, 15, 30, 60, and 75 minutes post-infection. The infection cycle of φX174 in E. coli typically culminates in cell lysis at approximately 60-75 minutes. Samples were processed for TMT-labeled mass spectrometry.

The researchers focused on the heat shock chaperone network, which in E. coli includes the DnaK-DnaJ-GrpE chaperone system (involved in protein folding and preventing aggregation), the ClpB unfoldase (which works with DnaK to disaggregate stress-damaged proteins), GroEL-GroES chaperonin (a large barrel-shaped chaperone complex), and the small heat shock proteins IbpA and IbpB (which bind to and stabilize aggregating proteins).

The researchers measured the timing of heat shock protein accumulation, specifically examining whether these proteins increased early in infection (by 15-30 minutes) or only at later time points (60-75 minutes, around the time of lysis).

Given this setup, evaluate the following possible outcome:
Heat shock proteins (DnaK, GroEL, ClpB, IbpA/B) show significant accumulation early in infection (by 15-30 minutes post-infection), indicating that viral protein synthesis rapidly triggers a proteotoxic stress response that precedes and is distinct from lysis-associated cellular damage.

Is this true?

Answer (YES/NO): NO